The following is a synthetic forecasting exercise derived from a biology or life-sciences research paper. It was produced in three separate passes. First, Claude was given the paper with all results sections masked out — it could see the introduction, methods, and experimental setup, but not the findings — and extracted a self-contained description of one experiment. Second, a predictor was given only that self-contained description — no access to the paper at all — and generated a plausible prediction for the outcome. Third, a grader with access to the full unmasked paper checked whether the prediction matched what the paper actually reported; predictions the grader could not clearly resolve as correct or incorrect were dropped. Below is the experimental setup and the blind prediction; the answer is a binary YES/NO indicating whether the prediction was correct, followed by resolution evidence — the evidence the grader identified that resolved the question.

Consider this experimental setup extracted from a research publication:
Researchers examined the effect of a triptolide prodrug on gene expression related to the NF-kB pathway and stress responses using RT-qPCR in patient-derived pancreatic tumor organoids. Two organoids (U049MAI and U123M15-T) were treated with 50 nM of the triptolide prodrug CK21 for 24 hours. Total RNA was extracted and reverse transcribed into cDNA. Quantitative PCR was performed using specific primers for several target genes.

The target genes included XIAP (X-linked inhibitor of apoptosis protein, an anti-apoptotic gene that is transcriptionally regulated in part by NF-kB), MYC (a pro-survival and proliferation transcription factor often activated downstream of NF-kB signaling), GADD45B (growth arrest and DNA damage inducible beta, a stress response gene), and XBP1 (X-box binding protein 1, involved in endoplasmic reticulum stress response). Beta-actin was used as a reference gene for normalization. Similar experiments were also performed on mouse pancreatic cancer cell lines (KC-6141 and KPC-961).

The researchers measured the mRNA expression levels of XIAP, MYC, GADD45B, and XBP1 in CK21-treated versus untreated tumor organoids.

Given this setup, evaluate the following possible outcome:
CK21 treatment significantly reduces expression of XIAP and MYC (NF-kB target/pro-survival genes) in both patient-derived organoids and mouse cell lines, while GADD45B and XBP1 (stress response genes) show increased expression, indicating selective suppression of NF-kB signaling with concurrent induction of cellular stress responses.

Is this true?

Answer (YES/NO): NO